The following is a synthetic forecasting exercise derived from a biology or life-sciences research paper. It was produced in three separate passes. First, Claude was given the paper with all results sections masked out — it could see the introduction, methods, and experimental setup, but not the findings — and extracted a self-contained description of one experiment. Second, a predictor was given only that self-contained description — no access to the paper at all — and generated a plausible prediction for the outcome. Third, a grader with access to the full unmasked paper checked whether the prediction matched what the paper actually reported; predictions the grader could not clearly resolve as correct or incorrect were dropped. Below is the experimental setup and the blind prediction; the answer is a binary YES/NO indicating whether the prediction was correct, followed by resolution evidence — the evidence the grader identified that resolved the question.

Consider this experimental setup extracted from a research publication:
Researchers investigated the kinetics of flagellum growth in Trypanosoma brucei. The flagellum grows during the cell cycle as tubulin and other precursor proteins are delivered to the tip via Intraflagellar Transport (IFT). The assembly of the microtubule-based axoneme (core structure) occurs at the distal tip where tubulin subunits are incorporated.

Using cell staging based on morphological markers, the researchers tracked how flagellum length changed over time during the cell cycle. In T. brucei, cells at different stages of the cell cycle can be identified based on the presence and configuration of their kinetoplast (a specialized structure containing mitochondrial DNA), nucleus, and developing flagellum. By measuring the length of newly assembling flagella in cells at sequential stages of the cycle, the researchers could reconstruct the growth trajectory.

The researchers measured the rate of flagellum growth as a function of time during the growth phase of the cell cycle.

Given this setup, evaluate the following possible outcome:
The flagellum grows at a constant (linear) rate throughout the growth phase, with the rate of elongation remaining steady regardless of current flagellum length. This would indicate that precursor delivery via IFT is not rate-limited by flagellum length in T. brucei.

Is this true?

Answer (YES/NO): YES